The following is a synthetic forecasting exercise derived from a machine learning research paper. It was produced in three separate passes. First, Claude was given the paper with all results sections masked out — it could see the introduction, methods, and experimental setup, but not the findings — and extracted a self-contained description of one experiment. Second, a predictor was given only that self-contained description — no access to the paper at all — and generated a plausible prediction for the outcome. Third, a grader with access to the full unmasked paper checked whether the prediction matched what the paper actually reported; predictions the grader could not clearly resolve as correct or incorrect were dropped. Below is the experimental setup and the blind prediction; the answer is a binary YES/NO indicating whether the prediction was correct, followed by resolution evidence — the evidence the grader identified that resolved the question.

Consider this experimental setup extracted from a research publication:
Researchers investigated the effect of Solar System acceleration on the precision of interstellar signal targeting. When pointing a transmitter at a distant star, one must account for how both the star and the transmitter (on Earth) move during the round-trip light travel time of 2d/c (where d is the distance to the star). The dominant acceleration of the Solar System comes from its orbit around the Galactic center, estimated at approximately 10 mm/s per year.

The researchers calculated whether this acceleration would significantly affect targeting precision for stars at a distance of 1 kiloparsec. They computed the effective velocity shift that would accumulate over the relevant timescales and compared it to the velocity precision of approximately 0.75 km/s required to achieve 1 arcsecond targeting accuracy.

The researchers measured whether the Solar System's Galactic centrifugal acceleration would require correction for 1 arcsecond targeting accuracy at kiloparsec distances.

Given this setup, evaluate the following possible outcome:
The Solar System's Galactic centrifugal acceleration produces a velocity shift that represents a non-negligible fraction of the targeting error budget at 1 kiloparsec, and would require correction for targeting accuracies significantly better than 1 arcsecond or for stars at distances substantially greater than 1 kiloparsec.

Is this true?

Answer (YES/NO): NO